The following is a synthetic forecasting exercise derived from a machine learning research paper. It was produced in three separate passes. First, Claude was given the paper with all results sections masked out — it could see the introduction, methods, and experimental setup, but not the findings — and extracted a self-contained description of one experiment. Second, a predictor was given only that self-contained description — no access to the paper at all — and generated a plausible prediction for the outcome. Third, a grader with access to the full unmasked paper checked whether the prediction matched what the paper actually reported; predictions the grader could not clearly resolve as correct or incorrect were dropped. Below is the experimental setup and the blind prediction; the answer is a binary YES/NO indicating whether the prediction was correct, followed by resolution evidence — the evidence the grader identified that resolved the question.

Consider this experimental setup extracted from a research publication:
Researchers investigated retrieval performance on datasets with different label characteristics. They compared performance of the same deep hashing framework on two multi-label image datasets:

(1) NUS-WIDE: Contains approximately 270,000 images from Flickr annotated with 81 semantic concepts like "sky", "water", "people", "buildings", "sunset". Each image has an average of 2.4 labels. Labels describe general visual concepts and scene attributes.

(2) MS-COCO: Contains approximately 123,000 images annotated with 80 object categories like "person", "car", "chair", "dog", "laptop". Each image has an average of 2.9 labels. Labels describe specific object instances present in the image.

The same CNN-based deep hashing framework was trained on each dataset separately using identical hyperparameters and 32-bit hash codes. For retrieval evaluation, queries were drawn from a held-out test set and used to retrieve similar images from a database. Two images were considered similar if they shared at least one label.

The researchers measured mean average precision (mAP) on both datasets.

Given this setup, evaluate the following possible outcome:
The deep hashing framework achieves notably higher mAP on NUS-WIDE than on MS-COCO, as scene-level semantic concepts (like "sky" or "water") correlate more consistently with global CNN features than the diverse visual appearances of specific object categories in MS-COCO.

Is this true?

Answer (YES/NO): YES